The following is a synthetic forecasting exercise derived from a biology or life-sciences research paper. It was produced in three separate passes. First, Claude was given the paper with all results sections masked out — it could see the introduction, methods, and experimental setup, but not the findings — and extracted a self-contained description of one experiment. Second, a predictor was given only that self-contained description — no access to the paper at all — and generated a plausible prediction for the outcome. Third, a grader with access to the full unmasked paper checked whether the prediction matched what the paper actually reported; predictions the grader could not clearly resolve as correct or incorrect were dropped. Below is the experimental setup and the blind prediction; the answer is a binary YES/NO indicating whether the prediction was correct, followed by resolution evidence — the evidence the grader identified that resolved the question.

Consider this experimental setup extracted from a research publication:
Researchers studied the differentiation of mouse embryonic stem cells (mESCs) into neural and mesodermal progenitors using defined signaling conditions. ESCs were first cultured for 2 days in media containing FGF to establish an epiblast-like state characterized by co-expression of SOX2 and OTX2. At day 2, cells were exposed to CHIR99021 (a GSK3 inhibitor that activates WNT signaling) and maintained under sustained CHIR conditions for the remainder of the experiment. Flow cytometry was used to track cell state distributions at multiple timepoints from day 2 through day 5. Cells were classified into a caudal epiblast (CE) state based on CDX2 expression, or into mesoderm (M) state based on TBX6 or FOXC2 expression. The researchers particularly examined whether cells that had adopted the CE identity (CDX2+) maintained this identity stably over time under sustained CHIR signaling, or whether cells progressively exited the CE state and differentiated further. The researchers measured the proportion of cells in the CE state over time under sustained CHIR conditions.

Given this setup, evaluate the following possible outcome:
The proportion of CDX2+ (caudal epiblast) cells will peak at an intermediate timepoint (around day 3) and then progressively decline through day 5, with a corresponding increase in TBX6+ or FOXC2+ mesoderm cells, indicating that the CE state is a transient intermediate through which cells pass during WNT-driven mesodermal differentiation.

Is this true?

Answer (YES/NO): YES